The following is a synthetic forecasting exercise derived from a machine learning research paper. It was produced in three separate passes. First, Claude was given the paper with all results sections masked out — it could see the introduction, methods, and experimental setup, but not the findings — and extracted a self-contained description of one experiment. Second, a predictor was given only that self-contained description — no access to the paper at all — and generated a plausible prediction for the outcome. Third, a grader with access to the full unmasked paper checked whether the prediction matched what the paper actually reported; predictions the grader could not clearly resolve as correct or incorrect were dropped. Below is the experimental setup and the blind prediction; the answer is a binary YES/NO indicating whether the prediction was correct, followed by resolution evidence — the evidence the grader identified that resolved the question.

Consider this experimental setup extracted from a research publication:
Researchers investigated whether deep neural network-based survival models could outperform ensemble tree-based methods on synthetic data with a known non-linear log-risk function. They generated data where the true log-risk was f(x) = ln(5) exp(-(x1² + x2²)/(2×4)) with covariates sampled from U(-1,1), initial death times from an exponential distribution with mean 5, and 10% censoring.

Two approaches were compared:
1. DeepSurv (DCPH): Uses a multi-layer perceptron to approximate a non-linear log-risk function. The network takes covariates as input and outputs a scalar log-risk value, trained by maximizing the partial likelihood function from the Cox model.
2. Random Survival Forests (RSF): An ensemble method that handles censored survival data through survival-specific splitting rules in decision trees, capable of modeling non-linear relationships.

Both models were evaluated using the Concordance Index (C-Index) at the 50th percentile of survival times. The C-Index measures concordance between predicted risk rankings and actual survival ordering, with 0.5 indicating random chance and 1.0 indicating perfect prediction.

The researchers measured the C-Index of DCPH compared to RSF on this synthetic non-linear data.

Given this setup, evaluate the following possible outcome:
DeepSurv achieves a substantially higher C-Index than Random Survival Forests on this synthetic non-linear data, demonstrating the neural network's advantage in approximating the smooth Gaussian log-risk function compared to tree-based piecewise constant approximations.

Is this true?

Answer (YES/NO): YES